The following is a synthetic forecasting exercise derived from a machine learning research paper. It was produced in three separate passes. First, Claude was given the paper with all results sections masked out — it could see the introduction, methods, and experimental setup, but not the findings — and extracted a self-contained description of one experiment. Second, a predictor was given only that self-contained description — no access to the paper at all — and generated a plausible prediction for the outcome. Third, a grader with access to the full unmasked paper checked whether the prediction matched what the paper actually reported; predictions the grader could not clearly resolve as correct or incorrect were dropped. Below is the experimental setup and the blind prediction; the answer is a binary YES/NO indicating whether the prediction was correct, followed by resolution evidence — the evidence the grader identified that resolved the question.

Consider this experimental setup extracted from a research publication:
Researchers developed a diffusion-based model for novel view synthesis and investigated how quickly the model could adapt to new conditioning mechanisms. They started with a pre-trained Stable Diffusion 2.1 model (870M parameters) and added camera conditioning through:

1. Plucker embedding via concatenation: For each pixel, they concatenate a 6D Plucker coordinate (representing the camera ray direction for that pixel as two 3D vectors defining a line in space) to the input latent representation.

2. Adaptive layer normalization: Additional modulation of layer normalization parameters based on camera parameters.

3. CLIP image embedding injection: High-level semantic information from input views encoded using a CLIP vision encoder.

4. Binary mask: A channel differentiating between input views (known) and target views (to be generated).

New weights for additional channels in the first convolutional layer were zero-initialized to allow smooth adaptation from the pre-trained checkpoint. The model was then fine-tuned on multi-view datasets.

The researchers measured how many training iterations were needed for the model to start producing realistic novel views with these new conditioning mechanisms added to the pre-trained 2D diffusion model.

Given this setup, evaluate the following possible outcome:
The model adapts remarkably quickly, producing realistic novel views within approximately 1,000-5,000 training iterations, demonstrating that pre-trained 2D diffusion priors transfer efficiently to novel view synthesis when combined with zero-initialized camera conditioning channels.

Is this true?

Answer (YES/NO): YES